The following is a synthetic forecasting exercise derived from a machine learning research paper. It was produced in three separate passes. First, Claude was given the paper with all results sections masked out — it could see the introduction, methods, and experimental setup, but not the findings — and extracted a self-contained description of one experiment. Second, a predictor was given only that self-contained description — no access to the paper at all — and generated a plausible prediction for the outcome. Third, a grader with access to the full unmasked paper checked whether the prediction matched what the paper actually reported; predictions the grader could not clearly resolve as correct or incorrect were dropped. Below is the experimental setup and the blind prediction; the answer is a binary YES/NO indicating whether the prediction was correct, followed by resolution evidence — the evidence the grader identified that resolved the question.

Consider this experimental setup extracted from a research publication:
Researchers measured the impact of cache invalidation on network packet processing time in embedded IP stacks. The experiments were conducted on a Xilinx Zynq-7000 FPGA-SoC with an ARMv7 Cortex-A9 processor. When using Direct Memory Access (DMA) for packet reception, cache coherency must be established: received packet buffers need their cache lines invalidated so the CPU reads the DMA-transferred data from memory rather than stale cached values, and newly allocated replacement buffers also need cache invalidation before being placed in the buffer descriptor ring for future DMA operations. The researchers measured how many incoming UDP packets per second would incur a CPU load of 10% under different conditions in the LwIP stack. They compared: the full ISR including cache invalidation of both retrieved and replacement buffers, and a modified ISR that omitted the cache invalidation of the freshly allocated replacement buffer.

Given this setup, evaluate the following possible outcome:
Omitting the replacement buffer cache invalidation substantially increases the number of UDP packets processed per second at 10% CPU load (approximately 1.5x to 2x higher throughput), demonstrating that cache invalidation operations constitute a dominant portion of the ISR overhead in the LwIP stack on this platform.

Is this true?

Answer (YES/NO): YES